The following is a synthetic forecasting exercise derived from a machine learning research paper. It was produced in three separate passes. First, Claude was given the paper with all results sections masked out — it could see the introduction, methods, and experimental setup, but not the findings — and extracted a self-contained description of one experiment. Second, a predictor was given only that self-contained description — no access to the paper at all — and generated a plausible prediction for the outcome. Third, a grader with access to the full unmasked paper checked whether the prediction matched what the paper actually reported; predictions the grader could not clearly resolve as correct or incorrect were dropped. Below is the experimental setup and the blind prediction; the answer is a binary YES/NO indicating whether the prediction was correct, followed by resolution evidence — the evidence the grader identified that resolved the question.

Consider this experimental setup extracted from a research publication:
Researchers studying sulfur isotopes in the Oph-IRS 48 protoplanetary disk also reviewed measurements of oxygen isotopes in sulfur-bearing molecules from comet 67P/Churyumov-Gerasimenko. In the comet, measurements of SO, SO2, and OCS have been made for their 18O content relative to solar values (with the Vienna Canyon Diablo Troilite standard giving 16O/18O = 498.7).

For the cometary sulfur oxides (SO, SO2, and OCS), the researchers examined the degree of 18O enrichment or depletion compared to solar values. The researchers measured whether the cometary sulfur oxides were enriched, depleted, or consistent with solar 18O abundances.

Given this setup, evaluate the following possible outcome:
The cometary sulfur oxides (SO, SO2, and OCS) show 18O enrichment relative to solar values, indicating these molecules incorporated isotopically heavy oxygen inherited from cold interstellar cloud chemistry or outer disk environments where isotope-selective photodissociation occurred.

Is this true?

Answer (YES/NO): YES